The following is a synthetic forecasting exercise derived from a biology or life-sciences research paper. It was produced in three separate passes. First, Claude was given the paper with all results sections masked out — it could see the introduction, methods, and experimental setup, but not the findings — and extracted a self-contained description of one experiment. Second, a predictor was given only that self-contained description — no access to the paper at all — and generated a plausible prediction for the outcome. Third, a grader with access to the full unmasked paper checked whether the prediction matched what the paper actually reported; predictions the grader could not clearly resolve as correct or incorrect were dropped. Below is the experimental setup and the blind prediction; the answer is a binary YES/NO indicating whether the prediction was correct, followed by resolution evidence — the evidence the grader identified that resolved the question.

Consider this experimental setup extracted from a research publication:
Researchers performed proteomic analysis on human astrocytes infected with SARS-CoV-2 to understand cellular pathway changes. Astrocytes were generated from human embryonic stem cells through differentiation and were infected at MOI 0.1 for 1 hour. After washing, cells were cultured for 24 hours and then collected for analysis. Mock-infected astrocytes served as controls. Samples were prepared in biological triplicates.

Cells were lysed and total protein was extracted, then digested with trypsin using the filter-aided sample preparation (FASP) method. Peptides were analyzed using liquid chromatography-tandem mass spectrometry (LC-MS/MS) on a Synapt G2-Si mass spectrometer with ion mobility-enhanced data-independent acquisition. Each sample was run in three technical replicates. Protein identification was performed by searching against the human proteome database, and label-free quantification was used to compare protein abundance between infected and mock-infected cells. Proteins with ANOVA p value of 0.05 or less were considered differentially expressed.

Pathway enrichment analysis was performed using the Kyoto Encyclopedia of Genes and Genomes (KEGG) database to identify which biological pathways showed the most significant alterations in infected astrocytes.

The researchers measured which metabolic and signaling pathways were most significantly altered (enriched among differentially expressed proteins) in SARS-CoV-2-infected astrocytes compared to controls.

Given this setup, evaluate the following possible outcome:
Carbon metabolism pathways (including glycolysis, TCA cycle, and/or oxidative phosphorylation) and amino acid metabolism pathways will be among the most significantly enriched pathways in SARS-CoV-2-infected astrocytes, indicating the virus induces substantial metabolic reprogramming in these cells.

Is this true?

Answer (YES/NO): YES